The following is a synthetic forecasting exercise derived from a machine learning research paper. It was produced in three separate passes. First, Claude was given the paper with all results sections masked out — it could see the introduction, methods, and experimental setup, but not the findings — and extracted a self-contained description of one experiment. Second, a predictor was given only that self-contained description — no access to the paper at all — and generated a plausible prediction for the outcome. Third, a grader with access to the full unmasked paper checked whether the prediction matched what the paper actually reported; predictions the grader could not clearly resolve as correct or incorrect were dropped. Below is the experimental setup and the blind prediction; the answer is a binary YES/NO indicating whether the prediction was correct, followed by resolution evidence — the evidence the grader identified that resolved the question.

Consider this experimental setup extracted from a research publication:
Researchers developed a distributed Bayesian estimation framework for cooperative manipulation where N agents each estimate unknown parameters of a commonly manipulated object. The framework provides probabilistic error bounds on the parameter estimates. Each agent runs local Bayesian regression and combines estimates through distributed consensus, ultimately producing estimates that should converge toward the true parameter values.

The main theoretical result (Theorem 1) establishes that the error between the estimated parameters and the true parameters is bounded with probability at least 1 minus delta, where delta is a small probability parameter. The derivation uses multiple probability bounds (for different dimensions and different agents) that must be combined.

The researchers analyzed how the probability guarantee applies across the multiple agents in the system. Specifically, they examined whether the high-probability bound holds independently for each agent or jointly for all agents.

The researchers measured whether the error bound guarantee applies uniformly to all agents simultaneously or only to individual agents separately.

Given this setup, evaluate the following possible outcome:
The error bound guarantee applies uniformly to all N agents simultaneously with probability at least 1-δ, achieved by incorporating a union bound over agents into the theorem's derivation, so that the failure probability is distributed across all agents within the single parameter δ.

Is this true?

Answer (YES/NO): YES